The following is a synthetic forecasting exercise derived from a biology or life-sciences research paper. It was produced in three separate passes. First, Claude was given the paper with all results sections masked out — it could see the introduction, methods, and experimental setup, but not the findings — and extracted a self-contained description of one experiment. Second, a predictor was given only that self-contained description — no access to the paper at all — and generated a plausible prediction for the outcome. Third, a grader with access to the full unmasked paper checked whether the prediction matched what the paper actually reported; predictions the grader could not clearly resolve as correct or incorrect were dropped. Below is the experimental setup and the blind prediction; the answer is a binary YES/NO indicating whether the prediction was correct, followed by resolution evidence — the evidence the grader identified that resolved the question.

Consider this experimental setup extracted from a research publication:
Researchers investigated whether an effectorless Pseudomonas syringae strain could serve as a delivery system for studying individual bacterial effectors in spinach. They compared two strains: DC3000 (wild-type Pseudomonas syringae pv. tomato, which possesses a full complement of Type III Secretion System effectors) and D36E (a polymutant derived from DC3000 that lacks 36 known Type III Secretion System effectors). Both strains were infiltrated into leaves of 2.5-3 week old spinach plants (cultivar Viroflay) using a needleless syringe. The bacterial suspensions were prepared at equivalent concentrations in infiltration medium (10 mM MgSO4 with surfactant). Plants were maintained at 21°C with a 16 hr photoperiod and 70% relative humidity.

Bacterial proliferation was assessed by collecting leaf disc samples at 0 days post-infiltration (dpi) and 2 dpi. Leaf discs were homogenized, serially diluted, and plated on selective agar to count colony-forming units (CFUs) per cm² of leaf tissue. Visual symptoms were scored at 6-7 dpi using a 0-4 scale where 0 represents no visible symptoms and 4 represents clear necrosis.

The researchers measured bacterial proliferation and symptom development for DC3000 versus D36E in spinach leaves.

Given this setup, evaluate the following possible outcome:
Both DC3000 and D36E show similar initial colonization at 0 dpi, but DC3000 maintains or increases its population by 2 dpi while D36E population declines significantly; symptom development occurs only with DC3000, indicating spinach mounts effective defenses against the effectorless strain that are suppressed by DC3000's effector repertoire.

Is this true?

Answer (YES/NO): YES